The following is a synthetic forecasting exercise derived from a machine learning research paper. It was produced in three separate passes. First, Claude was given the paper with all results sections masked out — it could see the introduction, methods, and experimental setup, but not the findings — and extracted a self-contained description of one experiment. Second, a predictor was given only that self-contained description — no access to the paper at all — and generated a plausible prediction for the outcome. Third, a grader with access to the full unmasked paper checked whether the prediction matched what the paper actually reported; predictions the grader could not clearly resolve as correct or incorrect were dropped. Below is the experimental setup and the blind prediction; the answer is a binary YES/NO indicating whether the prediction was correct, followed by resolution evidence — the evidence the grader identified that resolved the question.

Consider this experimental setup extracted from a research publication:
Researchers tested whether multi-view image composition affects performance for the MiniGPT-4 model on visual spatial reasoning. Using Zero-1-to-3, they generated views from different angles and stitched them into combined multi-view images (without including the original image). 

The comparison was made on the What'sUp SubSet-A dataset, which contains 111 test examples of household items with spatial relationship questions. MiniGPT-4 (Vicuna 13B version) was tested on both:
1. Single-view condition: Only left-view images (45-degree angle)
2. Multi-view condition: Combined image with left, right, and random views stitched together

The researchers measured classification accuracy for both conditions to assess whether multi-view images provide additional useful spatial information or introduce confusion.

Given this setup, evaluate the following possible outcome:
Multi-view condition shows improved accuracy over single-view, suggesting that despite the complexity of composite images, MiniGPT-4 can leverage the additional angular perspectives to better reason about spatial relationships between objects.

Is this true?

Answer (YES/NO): NO